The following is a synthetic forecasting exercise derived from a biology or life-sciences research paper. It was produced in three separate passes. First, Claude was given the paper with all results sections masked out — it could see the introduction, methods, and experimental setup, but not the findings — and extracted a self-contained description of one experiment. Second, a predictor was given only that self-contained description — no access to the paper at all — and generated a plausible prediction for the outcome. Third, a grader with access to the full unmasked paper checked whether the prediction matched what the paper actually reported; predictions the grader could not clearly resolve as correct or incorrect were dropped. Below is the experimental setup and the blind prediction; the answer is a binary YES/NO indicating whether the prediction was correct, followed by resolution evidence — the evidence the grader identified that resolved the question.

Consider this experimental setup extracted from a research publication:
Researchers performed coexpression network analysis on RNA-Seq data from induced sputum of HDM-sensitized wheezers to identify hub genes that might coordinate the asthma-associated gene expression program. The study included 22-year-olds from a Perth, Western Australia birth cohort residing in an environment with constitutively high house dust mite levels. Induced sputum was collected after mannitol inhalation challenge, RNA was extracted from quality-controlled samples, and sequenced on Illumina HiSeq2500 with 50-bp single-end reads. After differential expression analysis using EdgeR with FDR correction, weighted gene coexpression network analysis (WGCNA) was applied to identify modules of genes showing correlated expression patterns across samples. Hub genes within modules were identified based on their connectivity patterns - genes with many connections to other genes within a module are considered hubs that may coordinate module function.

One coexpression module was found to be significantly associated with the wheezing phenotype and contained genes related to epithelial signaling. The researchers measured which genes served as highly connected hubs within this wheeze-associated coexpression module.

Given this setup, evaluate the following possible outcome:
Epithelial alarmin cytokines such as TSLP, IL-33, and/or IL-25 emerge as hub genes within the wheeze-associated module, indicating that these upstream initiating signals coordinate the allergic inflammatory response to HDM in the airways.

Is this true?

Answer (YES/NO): NO